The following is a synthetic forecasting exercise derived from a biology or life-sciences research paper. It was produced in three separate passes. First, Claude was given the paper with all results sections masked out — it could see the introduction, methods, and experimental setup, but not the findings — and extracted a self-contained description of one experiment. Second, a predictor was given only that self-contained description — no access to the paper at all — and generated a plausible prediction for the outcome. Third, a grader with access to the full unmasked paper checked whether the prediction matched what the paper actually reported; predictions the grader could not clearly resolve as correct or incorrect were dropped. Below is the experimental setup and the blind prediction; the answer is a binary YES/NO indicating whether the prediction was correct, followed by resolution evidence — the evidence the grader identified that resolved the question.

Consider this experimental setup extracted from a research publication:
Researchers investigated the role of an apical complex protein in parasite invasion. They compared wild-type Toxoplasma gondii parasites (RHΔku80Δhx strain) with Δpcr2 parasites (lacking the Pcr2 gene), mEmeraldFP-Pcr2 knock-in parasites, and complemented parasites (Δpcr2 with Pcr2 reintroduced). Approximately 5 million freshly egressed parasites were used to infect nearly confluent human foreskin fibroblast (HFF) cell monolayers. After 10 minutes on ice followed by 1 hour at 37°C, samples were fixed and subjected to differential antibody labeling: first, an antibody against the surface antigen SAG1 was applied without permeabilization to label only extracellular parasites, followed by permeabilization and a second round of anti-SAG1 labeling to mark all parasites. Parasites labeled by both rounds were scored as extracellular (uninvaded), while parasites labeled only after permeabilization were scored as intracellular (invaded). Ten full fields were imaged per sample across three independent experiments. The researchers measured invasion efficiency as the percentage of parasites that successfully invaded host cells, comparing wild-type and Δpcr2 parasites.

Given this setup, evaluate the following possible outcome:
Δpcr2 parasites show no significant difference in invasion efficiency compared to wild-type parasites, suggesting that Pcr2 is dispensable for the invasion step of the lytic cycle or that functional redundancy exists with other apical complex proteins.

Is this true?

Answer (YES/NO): NO